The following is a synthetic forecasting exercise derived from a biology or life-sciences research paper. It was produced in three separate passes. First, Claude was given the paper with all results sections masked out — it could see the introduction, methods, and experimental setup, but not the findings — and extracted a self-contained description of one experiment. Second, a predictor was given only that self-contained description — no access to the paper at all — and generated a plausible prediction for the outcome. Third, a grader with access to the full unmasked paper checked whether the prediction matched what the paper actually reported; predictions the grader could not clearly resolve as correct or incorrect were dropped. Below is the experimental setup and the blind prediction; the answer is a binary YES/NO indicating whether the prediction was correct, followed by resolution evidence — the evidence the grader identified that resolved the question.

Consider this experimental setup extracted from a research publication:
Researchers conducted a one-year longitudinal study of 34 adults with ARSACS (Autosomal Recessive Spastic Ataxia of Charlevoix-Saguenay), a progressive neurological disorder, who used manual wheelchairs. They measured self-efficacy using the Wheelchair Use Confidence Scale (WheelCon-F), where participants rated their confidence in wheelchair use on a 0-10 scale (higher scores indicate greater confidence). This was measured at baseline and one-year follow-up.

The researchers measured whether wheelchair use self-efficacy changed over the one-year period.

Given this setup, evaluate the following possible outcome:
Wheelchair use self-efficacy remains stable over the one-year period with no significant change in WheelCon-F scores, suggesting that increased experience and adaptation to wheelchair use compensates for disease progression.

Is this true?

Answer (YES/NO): YES